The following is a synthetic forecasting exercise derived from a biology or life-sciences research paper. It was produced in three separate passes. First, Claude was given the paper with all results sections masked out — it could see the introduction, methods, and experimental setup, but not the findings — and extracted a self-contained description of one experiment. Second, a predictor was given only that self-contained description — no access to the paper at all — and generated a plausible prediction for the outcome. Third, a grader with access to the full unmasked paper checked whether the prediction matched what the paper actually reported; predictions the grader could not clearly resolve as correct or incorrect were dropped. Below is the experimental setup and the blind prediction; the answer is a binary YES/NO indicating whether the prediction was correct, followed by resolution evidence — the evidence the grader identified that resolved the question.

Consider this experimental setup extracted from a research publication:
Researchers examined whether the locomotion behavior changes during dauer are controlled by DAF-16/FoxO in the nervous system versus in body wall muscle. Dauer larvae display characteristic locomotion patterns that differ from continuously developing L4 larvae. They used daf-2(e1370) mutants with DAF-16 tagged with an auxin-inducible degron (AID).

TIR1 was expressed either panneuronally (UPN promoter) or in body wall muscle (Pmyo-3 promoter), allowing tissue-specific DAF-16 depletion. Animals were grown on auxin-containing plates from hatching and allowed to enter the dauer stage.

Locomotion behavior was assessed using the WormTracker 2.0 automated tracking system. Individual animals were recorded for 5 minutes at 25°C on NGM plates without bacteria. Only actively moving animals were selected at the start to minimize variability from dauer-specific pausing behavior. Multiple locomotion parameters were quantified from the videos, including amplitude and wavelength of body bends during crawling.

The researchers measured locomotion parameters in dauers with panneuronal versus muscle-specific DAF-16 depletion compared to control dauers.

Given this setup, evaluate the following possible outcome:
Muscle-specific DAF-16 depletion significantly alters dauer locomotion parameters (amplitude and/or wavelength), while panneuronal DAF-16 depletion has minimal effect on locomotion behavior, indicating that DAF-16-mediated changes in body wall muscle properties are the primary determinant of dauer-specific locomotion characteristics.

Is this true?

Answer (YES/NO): NO